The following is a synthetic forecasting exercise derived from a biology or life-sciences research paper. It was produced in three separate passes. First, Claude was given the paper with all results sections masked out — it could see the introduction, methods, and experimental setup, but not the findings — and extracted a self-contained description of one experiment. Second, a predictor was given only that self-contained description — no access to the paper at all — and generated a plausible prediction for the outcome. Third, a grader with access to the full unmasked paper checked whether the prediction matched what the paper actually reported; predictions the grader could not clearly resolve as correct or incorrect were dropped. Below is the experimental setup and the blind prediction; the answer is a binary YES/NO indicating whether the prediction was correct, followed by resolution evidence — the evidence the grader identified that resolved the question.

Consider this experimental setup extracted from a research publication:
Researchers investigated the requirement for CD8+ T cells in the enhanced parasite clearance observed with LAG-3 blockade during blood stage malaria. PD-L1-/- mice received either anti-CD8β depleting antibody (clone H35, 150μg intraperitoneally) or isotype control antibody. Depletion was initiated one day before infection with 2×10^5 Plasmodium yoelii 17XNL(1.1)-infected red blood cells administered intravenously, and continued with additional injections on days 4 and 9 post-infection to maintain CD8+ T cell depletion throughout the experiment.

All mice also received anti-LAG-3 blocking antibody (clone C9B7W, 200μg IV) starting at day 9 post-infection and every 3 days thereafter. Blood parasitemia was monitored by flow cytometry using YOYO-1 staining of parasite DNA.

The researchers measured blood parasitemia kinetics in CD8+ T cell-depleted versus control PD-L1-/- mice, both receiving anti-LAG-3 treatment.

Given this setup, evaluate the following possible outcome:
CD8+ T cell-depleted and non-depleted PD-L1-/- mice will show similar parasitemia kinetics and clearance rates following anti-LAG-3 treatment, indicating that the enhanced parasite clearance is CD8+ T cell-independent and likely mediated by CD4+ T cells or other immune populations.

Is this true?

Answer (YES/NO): YES